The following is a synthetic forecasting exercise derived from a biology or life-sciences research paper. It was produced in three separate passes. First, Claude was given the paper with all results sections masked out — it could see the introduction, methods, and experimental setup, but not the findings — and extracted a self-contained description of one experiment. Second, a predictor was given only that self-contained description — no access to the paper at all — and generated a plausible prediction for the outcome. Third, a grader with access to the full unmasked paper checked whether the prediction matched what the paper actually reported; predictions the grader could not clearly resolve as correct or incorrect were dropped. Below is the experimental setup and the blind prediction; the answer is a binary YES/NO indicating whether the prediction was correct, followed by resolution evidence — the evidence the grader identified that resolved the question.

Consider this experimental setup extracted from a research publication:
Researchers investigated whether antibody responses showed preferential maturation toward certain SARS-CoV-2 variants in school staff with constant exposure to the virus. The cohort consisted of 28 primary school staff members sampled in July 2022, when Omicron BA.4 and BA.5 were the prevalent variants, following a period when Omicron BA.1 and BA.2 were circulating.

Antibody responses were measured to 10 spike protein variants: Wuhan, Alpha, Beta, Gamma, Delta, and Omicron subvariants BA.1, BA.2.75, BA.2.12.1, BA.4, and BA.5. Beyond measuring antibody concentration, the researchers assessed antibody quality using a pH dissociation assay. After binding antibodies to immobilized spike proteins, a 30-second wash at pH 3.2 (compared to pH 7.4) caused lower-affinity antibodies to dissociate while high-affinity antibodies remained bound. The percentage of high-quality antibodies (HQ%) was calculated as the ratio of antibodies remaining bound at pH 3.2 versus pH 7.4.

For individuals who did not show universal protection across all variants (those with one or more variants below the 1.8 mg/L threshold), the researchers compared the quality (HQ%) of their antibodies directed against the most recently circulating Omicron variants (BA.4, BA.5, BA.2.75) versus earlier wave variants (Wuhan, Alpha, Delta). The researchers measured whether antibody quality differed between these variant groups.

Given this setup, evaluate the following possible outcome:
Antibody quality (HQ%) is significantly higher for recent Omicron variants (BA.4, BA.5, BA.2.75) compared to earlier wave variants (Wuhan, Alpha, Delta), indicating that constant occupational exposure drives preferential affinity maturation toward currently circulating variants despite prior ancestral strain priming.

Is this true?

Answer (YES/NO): YES